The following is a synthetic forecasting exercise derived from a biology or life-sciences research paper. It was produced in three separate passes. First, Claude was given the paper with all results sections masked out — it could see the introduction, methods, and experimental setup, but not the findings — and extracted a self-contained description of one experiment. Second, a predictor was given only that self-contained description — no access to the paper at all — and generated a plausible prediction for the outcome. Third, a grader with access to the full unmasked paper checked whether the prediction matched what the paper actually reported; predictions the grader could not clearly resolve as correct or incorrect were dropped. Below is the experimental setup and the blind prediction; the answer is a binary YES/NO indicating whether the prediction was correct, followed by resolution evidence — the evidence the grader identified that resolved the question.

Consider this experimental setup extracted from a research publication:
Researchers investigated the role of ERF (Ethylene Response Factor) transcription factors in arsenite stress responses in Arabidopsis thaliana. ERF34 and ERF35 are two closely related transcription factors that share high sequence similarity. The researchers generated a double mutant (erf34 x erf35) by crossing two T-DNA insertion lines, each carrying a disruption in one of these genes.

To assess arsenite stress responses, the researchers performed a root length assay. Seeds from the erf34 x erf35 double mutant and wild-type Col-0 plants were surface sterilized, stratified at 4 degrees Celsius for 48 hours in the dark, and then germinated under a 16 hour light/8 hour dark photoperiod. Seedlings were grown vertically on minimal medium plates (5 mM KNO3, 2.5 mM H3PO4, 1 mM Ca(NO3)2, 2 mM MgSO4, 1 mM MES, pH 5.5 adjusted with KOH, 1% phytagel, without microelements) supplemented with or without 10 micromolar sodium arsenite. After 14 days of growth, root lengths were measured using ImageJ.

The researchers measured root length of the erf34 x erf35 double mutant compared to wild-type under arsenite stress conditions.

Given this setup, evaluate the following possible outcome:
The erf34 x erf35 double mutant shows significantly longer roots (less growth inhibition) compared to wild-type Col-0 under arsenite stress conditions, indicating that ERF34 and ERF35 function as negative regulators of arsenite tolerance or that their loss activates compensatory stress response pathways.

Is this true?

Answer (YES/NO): NO